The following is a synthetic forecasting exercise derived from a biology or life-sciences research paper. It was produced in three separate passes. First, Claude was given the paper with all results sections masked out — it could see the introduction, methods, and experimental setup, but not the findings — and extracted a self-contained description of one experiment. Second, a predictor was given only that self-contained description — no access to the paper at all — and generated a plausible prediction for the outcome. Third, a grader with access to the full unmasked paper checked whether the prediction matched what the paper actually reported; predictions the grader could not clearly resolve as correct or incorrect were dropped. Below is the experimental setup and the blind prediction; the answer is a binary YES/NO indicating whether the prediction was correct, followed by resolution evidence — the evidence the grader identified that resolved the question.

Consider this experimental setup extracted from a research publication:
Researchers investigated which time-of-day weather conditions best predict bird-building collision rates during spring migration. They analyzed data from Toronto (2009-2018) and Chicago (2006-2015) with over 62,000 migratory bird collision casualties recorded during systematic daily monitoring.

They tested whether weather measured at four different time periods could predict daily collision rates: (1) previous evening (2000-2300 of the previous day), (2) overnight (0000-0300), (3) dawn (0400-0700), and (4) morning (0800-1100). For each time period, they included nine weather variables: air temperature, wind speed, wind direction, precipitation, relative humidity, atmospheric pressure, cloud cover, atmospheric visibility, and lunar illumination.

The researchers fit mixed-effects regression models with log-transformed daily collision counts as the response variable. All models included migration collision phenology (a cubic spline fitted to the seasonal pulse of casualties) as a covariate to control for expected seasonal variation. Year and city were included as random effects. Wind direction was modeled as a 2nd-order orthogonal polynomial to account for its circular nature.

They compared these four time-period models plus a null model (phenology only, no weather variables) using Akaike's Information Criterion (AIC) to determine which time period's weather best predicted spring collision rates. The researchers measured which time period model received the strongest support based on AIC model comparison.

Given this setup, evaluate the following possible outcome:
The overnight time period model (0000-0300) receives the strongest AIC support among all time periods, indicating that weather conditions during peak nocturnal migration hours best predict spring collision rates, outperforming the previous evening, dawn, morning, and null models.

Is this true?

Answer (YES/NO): NO